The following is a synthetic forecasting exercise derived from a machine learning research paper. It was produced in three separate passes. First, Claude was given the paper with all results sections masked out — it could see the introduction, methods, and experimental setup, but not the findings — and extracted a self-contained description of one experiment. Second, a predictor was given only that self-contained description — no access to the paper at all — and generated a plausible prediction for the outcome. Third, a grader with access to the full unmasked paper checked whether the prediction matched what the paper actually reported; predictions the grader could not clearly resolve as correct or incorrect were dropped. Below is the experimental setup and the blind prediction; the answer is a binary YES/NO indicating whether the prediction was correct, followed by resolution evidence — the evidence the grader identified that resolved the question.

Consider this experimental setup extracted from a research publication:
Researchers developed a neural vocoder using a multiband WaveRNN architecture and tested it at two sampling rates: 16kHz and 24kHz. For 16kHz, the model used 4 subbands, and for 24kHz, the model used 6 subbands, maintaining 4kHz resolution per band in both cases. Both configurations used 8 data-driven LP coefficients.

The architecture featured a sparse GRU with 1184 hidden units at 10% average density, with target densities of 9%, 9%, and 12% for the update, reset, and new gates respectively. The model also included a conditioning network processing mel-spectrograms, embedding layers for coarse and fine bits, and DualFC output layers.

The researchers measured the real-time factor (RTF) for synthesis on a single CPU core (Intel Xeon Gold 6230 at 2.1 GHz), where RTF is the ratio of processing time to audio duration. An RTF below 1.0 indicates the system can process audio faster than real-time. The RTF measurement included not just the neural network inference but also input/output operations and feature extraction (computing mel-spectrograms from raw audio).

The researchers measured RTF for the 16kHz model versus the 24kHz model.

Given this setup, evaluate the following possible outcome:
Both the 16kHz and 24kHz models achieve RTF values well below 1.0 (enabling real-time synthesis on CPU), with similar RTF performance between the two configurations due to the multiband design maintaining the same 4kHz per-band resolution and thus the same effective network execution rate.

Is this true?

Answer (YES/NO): NO